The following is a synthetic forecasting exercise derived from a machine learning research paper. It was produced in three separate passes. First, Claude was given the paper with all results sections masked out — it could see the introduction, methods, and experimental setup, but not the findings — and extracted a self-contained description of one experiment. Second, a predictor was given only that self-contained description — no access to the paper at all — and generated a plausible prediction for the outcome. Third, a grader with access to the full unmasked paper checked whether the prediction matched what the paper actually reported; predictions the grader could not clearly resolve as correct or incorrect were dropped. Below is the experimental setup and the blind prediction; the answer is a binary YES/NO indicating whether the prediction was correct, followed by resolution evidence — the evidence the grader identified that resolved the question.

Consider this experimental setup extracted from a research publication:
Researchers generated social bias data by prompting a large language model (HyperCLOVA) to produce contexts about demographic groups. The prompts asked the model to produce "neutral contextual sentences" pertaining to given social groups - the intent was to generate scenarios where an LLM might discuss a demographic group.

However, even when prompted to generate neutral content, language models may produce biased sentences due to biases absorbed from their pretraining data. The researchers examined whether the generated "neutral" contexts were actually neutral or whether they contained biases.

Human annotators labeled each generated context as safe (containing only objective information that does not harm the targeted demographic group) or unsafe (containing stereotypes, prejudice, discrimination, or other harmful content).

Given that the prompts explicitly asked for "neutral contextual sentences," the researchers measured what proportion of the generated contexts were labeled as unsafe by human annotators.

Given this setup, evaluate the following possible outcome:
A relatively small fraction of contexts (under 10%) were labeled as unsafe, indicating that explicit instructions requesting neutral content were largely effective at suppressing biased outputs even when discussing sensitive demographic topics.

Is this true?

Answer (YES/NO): NO